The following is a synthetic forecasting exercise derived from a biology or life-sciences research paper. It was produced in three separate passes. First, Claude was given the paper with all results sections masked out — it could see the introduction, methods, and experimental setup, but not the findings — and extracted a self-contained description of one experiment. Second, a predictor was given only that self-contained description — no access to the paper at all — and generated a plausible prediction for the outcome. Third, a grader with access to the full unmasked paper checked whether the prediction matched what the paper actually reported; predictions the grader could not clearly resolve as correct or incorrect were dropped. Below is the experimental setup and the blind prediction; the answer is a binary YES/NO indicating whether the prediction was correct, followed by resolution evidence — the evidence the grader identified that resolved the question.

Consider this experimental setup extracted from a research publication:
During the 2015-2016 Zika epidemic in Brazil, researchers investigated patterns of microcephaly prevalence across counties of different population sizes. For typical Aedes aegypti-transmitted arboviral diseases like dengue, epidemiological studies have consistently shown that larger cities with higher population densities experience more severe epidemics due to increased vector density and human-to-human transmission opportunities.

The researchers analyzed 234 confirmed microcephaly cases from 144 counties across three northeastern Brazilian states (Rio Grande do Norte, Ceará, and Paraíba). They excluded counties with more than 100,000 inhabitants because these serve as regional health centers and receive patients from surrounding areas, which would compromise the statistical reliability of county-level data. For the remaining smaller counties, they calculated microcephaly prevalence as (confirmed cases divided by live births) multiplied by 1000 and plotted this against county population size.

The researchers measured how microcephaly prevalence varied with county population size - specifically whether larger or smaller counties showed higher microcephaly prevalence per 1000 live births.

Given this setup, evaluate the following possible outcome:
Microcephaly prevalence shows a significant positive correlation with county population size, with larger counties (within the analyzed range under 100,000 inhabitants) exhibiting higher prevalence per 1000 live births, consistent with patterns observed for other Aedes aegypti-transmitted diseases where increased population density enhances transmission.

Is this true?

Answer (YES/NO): NO